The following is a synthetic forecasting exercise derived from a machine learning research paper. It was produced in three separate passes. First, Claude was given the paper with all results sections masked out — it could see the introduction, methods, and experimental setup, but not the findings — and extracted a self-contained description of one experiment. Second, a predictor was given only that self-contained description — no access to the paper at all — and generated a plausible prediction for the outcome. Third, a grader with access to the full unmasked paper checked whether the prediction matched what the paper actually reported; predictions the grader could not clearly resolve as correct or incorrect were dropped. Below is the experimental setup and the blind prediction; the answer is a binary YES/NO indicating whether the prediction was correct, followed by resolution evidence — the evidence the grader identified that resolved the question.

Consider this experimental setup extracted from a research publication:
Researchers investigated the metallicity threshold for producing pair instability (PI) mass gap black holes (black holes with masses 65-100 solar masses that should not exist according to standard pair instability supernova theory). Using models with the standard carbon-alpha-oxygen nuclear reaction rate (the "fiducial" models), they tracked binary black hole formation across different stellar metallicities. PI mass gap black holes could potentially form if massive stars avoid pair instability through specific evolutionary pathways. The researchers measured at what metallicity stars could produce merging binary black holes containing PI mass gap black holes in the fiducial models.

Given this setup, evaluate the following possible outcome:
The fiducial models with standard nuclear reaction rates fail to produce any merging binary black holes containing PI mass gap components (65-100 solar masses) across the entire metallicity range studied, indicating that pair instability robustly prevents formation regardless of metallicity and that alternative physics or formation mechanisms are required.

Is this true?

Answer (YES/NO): NO